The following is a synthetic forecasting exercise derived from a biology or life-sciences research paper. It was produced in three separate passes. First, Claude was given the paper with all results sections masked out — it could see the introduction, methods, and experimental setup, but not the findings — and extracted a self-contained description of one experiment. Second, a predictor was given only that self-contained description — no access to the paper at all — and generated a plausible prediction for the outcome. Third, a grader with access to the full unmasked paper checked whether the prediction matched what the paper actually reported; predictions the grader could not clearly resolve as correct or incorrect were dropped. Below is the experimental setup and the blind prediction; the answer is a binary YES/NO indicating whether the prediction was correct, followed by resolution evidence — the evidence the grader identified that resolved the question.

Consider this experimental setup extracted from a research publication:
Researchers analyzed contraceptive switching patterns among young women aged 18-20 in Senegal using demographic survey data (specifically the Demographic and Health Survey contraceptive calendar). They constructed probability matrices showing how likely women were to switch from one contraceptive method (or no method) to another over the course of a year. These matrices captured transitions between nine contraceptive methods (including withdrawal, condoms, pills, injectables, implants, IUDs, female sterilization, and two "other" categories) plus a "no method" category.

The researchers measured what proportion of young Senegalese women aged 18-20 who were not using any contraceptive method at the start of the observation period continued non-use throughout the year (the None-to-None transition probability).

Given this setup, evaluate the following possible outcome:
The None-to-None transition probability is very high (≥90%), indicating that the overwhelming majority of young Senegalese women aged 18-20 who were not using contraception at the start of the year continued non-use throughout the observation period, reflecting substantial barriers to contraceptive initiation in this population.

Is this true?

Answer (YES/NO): NO